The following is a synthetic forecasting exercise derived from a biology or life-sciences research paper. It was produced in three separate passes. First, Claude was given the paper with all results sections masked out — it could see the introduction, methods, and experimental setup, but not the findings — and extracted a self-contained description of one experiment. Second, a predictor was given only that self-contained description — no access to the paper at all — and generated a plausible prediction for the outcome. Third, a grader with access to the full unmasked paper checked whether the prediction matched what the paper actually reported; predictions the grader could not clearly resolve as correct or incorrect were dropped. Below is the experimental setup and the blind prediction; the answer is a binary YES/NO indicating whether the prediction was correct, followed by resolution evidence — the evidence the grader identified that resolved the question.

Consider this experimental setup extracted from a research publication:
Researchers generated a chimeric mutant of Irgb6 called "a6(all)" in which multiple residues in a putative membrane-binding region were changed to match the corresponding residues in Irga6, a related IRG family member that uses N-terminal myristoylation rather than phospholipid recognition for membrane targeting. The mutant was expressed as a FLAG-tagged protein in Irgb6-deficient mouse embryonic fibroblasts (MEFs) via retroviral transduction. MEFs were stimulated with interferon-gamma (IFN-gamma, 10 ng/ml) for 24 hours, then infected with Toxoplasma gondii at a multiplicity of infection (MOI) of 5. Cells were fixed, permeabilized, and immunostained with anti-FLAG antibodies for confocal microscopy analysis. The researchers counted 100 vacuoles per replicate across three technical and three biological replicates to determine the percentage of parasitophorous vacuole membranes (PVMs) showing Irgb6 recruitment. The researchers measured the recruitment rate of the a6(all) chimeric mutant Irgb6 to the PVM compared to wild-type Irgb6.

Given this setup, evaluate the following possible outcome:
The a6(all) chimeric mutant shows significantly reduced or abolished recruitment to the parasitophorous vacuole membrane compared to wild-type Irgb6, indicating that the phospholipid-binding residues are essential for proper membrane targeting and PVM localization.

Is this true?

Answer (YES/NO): YES